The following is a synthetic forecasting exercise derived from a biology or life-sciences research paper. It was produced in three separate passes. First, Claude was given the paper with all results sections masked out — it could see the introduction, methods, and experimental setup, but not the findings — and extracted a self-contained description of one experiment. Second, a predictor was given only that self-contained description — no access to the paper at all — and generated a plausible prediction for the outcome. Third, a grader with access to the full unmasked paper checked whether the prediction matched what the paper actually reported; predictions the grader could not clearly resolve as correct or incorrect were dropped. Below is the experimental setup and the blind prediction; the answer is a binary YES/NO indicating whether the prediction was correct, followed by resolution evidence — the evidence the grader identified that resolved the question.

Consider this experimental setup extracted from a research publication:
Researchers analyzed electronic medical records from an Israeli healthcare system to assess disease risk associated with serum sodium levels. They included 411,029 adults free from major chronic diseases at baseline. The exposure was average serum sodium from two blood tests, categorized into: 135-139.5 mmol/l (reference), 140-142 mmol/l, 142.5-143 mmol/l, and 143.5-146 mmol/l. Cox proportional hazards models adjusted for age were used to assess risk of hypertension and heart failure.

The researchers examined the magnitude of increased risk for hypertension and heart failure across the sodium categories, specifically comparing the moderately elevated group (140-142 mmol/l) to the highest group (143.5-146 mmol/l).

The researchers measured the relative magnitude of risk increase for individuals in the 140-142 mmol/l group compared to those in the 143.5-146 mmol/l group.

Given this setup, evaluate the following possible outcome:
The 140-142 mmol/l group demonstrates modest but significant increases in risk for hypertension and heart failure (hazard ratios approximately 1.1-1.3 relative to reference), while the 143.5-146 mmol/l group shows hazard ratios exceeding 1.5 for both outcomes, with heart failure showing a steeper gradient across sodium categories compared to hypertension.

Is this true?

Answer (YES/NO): NO